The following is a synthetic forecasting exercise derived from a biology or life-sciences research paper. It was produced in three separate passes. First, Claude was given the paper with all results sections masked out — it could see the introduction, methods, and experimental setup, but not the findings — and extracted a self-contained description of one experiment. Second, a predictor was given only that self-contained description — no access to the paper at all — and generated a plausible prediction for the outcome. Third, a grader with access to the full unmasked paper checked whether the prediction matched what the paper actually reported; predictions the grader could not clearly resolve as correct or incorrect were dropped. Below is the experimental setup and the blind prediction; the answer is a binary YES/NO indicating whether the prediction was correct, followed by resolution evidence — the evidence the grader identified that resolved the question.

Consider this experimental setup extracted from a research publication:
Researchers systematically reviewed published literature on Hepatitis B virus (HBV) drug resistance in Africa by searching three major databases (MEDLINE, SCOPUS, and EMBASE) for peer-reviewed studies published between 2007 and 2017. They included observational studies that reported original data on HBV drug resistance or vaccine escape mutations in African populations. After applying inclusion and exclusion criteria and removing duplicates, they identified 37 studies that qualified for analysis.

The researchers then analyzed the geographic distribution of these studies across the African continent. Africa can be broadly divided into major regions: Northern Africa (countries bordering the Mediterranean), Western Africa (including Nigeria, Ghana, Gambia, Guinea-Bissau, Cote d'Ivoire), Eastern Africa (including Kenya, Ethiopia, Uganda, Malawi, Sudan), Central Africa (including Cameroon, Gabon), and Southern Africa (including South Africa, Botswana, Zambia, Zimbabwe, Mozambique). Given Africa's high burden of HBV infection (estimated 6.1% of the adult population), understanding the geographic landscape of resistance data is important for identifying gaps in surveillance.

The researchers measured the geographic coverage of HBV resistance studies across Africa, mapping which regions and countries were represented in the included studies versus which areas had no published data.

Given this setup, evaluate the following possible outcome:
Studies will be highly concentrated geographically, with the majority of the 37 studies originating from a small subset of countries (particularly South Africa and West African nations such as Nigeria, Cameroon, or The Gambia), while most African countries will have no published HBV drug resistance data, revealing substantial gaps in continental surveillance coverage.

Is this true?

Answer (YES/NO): YES